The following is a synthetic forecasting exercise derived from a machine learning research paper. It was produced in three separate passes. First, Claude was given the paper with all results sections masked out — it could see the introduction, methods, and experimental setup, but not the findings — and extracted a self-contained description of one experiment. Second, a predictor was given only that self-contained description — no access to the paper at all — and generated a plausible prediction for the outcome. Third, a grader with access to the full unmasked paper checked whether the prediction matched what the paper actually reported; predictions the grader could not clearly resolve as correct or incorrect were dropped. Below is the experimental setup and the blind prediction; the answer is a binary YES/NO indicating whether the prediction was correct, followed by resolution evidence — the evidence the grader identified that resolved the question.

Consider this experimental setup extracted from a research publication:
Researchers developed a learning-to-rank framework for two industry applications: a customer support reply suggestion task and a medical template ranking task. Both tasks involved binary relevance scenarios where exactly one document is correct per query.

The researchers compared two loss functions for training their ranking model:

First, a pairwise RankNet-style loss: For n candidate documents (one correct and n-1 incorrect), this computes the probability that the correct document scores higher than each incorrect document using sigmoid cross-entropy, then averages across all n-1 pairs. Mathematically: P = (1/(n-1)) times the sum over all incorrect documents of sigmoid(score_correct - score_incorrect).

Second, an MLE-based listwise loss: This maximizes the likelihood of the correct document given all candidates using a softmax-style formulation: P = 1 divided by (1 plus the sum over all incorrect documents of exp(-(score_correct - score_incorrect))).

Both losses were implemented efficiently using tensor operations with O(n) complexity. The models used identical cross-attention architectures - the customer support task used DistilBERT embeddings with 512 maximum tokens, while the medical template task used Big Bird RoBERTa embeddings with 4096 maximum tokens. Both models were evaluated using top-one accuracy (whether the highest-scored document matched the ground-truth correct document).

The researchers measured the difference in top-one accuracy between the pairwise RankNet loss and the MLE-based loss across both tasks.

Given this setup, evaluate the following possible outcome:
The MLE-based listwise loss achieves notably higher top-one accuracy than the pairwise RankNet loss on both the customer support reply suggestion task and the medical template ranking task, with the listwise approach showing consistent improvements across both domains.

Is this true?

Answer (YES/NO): NO